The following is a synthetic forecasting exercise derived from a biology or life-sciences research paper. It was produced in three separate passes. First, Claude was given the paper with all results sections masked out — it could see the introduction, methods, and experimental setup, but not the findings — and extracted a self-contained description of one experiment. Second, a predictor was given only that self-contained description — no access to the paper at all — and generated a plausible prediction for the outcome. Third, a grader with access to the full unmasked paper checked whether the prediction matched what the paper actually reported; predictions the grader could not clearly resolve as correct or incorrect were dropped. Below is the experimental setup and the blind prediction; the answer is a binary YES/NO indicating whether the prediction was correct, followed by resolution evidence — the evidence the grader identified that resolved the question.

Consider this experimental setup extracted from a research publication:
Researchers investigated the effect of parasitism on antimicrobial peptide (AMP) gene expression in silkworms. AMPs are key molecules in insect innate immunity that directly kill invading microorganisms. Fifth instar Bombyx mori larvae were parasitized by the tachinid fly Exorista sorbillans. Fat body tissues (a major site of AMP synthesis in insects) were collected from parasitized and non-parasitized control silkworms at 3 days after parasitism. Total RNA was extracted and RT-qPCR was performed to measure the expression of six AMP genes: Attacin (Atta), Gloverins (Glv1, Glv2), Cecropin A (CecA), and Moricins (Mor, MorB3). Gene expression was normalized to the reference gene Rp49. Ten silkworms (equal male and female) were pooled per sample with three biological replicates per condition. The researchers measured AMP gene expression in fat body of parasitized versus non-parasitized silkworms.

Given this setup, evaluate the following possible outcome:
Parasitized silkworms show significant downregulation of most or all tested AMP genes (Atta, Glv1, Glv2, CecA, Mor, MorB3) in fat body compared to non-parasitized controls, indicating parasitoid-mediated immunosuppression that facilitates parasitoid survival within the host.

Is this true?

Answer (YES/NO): NO